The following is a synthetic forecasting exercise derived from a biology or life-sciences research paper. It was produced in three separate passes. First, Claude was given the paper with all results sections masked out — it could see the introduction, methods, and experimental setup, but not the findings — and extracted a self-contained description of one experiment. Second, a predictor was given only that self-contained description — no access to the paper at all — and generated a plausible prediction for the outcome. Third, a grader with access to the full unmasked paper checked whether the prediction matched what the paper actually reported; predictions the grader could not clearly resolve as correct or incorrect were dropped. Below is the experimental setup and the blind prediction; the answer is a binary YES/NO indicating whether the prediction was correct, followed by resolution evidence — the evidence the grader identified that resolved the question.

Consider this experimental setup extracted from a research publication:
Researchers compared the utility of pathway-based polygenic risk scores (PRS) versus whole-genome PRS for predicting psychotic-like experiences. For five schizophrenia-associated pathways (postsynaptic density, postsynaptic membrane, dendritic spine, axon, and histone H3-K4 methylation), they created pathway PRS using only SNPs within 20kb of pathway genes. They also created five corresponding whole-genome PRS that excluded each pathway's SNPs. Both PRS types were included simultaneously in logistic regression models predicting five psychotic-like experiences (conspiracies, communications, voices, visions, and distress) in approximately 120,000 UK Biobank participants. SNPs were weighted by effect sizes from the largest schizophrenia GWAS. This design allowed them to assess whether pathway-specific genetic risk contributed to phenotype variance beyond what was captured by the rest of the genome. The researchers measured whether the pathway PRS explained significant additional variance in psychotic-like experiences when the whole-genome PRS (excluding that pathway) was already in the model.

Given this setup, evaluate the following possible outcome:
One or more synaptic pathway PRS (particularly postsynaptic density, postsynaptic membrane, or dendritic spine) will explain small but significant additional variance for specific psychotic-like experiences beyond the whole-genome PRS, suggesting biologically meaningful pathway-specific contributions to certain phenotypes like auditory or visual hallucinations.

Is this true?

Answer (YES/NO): NO